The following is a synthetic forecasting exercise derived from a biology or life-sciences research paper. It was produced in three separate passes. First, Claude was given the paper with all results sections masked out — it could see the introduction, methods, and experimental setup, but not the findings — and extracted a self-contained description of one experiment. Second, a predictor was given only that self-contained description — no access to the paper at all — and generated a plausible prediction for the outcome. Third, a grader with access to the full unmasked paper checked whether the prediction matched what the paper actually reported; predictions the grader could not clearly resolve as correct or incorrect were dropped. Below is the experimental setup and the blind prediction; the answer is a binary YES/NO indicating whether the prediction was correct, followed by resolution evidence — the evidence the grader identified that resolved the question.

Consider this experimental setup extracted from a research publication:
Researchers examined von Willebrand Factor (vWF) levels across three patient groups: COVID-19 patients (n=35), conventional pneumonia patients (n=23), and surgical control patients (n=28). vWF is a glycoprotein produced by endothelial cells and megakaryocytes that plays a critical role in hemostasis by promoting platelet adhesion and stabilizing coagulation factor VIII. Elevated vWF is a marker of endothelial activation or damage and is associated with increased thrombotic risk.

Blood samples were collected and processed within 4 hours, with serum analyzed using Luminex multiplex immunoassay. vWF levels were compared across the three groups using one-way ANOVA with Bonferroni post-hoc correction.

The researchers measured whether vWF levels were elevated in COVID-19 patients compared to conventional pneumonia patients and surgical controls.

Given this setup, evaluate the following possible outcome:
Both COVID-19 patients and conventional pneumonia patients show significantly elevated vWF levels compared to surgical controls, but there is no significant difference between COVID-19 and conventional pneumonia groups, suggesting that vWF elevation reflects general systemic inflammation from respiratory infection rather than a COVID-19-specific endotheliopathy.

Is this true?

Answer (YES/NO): NO